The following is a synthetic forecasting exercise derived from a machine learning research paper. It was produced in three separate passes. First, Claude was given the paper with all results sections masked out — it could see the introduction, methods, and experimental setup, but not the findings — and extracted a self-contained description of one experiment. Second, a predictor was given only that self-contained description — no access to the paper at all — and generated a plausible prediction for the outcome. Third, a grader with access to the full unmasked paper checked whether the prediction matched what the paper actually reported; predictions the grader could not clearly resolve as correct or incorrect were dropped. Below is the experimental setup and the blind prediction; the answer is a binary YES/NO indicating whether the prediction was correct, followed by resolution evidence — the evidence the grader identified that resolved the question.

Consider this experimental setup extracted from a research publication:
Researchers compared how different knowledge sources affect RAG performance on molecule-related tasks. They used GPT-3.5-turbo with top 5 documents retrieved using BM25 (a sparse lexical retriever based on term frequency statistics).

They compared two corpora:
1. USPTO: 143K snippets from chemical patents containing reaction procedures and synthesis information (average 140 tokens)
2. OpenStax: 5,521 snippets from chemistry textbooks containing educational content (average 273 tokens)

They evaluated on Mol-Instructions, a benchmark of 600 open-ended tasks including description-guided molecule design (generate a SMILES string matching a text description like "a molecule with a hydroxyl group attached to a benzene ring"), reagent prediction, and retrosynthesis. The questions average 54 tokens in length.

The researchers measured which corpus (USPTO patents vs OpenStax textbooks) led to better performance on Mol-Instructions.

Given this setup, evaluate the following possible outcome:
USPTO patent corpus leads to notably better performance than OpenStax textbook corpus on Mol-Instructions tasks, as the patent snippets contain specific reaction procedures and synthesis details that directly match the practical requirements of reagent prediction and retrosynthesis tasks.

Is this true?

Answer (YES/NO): YES